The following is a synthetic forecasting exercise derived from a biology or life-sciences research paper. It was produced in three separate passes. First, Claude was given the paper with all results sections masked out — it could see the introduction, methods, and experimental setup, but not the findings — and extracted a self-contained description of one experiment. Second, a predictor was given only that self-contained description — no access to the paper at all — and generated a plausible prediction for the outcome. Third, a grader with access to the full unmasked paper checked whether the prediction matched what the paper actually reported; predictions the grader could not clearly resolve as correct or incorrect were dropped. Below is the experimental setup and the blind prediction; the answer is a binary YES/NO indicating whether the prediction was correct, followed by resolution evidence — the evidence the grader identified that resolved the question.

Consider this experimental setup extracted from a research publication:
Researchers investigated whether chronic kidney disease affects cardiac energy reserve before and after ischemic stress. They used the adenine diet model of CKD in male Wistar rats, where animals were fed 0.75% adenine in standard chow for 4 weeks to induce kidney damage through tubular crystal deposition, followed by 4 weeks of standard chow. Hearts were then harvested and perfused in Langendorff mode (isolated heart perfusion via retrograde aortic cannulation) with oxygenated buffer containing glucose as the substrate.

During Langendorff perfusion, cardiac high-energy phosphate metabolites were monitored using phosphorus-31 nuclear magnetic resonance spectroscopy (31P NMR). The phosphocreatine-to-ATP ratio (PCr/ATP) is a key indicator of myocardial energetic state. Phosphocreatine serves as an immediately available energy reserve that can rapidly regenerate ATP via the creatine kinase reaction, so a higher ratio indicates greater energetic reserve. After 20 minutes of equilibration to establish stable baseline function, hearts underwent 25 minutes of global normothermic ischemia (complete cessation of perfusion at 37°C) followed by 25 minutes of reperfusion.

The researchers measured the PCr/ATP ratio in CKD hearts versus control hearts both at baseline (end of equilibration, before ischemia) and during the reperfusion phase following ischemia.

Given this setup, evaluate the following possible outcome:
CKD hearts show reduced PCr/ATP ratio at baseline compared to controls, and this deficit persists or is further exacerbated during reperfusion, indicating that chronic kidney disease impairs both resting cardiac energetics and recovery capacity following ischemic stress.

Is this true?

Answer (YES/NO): NO